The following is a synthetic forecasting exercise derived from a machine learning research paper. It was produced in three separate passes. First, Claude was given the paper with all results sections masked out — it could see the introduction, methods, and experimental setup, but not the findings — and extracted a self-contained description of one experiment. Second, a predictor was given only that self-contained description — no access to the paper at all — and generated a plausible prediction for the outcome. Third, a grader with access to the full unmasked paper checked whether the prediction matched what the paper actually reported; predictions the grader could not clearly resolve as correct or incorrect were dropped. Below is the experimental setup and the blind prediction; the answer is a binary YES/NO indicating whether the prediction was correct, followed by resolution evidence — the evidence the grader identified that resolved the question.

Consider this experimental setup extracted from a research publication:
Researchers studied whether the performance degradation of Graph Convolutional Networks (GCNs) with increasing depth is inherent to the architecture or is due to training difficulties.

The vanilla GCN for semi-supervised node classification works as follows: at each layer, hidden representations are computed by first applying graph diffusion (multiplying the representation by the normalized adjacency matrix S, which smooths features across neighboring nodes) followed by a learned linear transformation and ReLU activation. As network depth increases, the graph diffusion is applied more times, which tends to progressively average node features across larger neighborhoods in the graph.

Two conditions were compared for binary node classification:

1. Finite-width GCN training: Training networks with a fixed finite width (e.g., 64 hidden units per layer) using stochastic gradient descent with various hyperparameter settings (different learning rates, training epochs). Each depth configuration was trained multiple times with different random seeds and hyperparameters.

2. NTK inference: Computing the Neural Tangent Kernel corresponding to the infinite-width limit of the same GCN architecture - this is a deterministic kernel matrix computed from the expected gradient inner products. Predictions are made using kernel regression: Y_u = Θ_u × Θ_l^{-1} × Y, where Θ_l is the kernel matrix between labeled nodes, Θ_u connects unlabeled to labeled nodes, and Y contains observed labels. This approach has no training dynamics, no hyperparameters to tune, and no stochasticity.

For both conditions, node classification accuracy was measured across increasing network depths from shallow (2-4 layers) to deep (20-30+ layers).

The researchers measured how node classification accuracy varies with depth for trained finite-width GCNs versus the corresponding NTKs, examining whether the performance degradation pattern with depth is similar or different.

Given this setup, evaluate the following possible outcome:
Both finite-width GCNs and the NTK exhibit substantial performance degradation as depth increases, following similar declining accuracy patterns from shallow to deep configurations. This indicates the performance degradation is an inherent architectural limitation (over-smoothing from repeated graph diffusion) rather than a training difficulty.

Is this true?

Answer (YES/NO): NO